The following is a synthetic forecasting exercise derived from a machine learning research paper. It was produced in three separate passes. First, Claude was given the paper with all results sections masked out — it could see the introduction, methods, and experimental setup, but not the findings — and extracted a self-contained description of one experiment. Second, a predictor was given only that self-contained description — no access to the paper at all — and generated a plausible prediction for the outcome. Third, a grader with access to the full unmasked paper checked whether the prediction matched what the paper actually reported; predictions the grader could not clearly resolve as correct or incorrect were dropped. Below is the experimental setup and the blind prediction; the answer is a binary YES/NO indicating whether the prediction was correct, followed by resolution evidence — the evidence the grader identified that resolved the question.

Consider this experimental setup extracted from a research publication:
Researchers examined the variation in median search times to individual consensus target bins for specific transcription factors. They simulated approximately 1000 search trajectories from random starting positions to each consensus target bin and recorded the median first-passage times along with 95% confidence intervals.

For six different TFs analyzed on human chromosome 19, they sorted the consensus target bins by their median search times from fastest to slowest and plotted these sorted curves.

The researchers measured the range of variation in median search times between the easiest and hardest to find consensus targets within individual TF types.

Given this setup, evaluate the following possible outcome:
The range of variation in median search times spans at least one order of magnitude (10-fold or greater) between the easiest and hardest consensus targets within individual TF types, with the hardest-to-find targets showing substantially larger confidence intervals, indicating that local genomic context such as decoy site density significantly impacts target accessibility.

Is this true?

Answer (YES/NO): NO